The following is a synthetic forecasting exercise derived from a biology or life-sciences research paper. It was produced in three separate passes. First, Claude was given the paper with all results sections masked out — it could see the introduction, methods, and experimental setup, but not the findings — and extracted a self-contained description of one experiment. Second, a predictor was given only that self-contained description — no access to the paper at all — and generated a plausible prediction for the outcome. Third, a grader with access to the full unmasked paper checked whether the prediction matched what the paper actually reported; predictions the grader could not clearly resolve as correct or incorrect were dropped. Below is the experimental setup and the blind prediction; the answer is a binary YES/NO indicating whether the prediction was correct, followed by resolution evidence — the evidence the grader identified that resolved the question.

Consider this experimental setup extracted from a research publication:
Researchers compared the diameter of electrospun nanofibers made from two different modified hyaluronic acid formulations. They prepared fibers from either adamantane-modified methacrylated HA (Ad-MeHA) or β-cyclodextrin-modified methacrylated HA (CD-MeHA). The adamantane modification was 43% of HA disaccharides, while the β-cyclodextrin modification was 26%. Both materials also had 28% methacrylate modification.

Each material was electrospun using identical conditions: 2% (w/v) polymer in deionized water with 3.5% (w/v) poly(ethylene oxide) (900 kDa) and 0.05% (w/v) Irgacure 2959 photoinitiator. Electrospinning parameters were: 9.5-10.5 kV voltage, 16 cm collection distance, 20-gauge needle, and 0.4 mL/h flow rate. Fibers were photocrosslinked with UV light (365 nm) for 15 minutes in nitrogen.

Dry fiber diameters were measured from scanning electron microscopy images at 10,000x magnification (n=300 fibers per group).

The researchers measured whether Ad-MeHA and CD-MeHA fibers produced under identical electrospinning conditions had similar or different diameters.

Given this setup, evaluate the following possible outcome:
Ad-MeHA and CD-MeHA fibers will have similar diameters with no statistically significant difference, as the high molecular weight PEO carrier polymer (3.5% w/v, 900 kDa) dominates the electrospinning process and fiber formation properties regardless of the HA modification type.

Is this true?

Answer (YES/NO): NO